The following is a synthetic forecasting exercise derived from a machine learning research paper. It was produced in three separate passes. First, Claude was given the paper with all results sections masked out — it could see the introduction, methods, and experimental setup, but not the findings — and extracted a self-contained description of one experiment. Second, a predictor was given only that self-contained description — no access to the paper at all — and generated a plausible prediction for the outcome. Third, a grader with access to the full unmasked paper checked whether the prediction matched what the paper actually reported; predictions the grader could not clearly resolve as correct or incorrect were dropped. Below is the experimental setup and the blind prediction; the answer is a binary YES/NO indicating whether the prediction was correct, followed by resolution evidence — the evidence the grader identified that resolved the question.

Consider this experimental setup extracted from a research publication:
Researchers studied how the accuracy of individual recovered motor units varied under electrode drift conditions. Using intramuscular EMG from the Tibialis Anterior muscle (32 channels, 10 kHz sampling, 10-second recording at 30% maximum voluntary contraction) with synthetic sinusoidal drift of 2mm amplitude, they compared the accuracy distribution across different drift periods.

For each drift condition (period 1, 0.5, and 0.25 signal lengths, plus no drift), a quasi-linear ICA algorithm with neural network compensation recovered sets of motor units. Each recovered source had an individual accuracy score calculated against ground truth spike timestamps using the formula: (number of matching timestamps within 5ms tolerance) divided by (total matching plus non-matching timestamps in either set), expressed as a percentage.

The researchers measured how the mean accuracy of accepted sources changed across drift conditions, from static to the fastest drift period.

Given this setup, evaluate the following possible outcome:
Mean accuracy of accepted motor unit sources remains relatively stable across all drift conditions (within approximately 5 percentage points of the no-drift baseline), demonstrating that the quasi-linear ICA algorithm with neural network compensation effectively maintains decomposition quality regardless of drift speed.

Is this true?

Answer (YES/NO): NO